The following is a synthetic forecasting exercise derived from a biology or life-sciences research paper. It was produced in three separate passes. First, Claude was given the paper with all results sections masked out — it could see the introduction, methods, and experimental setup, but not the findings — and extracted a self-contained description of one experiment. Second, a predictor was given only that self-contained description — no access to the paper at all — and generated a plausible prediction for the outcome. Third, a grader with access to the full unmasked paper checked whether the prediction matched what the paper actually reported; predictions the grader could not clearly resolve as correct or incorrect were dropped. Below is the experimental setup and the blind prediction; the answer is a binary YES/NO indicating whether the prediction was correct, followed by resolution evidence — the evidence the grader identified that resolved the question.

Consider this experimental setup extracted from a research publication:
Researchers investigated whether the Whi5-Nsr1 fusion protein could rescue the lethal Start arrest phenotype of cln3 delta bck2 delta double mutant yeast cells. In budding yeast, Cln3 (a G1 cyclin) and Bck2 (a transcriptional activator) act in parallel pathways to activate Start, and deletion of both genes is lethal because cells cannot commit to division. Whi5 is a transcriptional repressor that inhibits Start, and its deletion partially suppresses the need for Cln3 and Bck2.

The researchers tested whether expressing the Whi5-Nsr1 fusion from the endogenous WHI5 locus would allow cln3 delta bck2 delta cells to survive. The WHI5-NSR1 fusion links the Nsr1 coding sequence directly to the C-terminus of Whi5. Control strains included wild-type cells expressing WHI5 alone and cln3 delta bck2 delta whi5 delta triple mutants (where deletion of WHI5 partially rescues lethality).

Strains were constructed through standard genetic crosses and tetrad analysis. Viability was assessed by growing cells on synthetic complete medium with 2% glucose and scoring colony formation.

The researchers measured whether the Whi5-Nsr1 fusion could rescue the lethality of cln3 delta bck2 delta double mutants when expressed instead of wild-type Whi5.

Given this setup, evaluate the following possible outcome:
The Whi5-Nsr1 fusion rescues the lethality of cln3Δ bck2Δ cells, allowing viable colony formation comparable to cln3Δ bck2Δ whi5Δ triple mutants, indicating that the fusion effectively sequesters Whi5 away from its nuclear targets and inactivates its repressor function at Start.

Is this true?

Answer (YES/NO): NO